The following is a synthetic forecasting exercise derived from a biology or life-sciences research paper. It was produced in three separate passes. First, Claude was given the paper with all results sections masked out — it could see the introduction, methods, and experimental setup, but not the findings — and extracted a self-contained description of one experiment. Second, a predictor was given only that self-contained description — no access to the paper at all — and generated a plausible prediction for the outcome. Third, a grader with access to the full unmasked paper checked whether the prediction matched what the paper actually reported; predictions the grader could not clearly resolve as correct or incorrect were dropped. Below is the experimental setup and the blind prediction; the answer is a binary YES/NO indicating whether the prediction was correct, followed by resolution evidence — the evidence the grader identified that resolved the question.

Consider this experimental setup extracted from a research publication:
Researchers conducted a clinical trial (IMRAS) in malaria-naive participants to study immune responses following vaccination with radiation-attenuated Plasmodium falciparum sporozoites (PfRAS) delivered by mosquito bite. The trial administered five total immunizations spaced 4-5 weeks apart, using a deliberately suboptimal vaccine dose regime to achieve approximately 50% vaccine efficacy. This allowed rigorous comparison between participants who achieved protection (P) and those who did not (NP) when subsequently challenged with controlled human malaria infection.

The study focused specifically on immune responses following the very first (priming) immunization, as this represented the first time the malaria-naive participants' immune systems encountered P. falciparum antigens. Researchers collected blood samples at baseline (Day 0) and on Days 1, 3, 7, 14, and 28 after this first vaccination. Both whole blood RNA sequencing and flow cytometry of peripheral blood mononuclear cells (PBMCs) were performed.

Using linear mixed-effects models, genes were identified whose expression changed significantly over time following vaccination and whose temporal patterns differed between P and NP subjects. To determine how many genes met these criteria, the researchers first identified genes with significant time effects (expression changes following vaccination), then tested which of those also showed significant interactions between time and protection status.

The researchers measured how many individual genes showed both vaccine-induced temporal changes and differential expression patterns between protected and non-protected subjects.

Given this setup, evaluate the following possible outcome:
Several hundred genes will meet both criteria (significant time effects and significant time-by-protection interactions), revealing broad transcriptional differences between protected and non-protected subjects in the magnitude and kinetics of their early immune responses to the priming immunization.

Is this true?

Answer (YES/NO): YES